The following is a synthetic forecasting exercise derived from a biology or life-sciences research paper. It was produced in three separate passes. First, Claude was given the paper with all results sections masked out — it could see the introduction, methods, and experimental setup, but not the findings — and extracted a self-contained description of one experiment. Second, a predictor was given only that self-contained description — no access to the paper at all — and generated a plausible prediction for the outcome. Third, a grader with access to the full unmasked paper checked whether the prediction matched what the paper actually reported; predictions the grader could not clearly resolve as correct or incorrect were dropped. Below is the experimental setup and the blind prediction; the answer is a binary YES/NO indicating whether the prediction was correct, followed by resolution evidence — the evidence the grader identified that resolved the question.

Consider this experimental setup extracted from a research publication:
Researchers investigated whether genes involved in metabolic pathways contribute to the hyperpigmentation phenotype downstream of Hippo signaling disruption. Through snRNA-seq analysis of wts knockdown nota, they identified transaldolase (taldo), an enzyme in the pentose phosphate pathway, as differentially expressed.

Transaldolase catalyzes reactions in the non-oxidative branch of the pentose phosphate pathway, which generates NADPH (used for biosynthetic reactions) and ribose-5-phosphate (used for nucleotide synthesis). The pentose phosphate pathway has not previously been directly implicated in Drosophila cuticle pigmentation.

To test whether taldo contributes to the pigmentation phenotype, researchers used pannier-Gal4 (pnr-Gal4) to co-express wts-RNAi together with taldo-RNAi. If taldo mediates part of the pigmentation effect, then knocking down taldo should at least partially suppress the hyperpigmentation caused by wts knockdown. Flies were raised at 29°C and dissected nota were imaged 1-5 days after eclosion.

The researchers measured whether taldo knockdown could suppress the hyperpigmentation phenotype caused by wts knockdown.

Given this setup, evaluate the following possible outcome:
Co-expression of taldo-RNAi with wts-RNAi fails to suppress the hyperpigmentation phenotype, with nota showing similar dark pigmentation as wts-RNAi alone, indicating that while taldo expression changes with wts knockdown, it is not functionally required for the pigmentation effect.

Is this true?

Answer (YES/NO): NO